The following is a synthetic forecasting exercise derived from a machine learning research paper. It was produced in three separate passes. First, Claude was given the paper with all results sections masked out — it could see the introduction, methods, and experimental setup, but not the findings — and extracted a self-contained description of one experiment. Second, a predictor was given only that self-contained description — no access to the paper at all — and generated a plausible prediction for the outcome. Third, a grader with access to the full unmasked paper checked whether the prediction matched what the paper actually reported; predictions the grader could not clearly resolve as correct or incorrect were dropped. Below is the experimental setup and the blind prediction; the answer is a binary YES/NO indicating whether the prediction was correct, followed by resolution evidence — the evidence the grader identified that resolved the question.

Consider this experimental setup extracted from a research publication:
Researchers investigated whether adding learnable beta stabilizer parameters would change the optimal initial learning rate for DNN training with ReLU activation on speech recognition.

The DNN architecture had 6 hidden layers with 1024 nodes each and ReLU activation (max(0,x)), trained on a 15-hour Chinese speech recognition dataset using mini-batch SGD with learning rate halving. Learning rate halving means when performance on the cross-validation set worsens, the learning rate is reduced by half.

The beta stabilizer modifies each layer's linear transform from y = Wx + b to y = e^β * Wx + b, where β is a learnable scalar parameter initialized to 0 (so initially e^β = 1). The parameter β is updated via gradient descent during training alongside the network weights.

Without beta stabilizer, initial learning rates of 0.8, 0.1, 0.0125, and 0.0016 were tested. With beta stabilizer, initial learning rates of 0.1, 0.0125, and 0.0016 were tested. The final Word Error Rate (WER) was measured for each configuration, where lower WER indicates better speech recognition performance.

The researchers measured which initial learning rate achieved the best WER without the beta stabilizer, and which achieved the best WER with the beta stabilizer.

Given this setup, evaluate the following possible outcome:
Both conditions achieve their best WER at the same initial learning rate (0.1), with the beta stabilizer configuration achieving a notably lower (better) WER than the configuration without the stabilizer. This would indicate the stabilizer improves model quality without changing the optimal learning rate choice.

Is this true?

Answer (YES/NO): NO